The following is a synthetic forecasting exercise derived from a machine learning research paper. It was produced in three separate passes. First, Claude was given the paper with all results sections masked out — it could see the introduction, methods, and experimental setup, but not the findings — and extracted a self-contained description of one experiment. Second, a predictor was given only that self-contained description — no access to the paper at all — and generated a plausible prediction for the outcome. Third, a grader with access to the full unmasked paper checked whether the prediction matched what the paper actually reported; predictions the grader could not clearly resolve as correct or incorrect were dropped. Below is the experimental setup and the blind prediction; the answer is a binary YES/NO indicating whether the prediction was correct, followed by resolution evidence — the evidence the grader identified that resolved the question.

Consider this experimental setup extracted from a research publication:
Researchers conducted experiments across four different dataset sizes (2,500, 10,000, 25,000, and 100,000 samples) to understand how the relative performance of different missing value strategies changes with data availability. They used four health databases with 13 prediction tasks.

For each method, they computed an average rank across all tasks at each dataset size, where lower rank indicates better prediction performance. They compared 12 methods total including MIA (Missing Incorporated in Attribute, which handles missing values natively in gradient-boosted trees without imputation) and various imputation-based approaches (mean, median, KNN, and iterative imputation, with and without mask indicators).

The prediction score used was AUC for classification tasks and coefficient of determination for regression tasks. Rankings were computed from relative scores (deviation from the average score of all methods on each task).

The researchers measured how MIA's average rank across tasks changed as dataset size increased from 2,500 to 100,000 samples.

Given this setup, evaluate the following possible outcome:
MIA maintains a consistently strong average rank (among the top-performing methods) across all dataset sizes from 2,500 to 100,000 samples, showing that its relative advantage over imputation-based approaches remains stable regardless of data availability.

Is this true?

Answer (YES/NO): NO